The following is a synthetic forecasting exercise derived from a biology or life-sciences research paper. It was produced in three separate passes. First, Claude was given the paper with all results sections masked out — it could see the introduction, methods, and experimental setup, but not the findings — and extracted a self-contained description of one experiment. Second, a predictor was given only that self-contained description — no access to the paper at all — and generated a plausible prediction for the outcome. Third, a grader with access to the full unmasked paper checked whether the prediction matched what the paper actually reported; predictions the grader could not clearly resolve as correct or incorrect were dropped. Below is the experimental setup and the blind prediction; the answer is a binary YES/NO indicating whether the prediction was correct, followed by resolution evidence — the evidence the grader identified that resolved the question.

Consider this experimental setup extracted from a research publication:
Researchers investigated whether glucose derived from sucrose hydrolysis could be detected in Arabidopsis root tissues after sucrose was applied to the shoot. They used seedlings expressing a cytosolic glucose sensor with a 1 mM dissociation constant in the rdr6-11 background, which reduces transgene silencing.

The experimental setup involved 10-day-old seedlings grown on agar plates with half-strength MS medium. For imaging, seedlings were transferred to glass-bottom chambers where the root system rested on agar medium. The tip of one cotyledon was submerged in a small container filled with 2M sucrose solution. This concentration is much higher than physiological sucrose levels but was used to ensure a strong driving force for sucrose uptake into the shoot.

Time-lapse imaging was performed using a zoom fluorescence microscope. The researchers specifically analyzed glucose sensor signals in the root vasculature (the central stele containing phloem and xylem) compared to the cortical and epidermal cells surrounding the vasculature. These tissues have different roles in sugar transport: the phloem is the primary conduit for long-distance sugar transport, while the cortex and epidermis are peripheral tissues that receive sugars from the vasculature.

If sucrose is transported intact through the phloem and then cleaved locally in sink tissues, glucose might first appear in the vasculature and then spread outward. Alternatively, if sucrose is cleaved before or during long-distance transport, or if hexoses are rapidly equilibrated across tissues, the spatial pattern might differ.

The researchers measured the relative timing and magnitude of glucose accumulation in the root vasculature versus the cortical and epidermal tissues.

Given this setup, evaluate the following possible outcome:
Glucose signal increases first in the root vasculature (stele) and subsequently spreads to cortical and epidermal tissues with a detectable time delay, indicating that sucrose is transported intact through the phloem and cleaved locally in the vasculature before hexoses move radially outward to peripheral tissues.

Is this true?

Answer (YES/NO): NO